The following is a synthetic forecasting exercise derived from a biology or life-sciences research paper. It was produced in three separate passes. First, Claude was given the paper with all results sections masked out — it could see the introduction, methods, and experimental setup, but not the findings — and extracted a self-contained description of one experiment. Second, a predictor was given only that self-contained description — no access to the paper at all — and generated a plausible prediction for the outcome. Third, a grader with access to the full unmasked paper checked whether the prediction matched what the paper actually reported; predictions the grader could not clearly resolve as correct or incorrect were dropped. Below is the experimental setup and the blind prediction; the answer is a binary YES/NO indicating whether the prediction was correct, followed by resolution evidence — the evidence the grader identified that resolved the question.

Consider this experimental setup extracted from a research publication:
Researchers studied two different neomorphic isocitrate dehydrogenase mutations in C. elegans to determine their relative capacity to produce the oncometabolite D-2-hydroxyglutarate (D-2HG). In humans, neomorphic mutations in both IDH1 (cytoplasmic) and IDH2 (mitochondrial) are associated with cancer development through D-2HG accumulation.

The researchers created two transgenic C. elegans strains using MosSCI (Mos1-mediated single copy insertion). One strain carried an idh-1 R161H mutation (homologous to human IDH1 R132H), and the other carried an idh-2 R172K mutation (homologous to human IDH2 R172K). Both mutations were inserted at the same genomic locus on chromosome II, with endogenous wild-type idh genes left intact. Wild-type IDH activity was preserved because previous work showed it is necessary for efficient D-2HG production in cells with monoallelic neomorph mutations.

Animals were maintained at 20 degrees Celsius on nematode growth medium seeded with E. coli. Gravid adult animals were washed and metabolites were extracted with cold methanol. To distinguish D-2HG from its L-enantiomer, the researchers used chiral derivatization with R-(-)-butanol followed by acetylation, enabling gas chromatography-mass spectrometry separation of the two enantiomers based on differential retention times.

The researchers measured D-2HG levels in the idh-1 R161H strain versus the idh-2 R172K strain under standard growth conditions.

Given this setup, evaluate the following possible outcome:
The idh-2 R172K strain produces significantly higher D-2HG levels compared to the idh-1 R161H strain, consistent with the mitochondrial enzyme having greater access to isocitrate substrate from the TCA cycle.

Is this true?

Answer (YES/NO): NO